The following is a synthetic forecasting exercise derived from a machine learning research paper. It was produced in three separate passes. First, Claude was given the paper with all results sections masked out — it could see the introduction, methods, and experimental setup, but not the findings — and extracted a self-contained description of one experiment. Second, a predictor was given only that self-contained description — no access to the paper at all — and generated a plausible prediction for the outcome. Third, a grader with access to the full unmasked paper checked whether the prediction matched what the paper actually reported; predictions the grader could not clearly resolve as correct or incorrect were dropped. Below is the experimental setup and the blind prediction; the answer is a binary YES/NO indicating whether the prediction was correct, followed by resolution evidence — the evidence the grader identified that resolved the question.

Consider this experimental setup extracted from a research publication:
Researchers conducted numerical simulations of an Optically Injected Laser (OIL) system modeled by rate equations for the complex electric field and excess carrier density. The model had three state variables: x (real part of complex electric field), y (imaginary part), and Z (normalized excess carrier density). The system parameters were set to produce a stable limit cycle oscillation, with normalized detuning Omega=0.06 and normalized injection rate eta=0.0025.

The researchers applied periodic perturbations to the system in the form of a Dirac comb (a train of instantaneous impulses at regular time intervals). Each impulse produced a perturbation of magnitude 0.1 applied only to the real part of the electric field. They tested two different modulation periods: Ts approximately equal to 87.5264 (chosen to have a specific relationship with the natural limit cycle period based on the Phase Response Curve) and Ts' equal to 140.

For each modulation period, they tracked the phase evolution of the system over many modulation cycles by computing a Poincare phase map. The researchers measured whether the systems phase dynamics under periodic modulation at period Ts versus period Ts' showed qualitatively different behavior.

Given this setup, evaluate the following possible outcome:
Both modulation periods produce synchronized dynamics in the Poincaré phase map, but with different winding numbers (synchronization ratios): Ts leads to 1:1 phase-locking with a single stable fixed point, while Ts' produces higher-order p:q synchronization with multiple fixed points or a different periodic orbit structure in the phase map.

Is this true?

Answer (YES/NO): NO